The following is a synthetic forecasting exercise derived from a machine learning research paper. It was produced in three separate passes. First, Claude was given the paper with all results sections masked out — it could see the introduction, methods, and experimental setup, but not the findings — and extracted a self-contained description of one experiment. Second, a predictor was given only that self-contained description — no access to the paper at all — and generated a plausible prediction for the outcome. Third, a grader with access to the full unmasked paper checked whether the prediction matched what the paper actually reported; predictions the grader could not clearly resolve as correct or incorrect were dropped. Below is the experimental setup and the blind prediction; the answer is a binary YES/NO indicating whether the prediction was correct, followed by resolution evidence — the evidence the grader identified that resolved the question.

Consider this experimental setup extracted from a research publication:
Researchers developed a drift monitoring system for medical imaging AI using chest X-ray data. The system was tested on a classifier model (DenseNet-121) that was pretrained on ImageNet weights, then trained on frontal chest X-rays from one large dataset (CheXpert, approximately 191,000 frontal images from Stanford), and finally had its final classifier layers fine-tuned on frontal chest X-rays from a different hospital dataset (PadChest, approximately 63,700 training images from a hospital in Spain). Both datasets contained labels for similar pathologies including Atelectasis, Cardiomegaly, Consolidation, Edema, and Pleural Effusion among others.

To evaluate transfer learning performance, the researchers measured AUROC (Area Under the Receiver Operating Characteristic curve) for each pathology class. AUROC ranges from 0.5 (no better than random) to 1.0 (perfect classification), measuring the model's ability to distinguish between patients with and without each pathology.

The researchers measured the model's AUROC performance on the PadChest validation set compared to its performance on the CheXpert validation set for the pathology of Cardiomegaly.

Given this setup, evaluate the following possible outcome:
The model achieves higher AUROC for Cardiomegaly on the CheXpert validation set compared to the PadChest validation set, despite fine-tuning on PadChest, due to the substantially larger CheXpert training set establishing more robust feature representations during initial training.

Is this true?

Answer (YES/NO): NO